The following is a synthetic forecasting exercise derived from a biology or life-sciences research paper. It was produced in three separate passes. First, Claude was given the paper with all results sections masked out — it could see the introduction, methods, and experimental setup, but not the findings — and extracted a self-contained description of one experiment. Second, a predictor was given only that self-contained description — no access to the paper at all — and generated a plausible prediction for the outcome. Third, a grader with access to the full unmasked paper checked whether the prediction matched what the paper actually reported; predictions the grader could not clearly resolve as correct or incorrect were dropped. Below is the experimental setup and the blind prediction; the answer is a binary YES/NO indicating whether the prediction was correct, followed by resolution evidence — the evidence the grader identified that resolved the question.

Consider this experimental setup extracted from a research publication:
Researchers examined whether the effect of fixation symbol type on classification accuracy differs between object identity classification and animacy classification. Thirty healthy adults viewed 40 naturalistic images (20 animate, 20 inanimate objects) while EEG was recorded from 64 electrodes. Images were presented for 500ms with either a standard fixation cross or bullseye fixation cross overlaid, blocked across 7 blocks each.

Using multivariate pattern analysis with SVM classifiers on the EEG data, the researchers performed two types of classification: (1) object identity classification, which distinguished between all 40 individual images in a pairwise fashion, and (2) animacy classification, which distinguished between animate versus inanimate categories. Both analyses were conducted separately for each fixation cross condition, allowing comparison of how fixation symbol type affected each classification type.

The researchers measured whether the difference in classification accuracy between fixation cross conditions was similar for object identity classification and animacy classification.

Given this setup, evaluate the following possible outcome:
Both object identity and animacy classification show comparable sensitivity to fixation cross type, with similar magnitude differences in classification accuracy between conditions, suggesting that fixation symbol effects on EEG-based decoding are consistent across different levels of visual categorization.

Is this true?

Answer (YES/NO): NO